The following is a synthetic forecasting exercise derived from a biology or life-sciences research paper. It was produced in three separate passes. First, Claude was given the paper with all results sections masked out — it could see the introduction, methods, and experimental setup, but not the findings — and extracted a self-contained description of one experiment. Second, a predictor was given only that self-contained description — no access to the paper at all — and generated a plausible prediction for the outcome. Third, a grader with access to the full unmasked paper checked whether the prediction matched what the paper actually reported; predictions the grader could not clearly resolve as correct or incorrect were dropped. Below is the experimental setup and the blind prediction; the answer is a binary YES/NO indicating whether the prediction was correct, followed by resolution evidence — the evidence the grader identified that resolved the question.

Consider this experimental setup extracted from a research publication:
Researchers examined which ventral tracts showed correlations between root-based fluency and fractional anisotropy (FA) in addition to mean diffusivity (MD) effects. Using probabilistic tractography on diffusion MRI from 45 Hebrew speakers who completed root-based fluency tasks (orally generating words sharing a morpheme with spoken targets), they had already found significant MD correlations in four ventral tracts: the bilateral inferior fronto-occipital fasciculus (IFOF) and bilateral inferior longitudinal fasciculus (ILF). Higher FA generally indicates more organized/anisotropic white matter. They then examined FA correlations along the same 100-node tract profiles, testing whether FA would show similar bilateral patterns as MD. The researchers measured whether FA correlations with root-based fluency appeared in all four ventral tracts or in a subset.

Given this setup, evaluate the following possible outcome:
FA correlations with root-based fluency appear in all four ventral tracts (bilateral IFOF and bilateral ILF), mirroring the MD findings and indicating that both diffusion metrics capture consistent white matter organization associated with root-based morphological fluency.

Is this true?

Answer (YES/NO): NO